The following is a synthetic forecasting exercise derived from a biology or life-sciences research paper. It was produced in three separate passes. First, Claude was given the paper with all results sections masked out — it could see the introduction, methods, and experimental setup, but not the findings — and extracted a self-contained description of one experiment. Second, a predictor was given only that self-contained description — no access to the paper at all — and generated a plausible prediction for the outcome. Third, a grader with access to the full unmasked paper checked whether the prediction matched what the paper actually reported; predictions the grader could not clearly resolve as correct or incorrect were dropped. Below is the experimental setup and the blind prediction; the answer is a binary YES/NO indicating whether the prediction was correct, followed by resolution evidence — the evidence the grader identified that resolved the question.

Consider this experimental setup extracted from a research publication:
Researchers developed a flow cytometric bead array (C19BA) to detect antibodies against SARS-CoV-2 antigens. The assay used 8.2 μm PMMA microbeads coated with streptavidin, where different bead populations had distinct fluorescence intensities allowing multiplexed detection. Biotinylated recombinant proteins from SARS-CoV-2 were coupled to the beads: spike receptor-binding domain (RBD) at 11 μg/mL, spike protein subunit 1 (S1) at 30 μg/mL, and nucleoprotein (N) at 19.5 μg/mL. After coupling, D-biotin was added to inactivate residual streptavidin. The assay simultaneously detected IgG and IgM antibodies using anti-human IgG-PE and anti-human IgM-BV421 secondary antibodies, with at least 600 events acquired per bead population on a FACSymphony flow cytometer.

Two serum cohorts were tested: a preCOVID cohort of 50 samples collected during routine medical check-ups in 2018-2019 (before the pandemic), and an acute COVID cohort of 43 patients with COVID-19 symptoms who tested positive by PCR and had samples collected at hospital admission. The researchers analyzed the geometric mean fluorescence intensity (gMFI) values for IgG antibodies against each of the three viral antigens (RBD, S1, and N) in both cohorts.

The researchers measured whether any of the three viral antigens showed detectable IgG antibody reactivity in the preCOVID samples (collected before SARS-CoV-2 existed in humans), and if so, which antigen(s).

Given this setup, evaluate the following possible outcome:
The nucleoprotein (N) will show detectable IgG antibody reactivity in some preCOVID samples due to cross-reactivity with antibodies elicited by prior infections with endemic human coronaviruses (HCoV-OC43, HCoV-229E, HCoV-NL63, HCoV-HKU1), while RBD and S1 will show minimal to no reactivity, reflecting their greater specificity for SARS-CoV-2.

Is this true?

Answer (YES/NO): YES